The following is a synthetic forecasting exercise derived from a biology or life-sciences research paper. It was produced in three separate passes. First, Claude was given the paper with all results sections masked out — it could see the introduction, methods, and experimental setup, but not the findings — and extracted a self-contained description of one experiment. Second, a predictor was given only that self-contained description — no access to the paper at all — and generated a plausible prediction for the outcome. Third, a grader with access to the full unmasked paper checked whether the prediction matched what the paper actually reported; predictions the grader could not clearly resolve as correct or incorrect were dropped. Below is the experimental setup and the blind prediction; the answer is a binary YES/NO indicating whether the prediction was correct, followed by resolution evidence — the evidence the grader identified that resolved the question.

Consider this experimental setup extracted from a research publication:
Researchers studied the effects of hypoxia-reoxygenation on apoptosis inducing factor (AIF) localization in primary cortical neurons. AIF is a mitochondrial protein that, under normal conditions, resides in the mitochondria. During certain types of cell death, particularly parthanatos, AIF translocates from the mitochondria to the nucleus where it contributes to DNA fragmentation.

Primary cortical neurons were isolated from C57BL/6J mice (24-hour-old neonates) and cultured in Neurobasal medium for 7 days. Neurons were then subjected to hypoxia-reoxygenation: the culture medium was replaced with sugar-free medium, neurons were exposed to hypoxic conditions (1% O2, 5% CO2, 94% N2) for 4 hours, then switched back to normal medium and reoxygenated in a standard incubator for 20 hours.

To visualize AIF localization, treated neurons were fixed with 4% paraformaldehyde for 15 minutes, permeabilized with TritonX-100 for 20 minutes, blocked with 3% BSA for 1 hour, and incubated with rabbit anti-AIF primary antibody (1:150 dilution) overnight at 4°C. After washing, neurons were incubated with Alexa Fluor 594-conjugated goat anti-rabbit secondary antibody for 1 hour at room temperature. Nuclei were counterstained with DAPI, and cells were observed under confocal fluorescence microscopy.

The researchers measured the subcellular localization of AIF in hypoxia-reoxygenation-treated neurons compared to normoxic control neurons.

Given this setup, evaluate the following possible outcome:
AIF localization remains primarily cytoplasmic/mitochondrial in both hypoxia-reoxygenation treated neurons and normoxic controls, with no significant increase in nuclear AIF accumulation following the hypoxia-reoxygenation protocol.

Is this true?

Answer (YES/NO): NO